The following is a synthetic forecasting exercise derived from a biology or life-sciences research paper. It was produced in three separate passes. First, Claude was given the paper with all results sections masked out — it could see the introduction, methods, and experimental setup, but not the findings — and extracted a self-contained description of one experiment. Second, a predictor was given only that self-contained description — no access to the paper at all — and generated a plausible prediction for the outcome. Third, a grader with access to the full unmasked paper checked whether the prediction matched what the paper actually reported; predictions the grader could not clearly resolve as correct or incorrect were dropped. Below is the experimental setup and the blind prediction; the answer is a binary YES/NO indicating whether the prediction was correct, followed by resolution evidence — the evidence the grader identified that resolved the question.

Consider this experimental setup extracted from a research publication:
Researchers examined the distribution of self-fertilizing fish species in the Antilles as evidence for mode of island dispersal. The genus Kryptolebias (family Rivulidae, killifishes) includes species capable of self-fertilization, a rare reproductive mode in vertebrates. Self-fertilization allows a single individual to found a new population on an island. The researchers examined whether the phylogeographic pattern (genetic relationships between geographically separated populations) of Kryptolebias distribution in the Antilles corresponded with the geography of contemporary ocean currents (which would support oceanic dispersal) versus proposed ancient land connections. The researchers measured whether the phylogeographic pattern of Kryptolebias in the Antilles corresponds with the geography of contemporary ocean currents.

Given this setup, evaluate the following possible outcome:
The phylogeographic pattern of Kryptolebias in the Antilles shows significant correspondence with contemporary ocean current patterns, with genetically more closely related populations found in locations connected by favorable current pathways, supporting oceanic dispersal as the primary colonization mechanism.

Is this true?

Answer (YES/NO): YES